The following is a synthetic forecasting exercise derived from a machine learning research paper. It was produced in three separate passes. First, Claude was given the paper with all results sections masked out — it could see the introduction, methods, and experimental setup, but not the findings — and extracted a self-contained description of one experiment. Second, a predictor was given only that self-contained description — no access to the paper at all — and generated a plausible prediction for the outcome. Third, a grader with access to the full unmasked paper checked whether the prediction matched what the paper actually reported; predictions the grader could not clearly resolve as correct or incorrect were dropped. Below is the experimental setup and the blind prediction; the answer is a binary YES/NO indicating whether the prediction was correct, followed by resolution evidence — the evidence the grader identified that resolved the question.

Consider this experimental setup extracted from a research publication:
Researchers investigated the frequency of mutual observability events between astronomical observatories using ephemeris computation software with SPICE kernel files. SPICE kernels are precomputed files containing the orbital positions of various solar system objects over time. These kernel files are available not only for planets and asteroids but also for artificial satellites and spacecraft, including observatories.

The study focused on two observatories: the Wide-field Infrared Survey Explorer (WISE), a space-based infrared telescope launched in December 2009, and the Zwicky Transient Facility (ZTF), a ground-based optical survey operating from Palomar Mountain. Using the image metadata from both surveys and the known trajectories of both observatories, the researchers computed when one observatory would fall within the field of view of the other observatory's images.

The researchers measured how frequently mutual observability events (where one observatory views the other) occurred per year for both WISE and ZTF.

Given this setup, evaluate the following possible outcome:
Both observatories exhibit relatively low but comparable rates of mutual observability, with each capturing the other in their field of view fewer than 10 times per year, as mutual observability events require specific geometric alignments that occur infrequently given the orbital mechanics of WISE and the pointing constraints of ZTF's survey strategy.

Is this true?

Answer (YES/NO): NO